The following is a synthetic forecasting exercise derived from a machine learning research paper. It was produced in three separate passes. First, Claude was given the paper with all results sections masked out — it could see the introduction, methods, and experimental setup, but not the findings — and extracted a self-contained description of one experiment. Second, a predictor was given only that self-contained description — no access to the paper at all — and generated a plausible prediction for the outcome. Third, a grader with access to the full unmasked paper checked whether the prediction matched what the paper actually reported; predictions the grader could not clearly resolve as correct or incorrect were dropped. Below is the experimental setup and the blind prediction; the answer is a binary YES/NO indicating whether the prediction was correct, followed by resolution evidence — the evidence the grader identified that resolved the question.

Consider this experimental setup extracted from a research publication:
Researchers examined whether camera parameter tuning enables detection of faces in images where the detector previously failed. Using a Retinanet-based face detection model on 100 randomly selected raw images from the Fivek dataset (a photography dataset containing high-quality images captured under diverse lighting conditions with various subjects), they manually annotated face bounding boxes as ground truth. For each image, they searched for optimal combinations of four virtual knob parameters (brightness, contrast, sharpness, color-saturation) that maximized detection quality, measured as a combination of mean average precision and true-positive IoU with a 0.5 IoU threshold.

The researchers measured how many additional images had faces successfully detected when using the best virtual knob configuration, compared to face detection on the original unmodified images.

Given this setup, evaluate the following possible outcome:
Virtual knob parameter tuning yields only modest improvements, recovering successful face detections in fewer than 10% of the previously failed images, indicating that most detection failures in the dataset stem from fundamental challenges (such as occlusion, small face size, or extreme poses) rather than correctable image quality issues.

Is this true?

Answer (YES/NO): NO